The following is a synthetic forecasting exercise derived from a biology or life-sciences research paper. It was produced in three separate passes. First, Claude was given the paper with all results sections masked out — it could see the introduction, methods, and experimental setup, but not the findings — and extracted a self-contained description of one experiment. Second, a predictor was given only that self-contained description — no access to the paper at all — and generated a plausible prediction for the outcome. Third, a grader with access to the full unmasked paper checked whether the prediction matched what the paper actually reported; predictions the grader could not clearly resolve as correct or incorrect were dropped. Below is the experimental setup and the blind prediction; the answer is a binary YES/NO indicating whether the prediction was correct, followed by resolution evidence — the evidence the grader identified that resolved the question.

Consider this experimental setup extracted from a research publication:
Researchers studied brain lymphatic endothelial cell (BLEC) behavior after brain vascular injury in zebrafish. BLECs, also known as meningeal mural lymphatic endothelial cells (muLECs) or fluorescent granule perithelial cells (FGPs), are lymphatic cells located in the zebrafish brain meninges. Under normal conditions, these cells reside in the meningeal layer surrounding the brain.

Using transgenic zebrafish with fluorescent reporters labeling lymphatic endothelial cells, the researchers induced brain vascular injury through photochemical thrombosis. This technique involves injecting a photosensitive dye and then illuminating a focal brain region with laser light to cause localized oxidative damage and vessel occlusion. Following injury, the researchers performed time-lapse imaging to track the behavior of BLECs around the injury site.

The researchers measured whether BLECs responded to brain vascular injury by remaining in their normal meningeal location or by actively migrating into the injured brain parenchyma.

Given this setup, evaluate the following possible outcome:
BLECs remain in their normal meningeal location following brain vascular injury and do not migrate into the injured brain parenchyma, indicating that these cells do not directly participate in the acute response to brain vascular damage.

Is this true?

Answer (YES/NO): NO